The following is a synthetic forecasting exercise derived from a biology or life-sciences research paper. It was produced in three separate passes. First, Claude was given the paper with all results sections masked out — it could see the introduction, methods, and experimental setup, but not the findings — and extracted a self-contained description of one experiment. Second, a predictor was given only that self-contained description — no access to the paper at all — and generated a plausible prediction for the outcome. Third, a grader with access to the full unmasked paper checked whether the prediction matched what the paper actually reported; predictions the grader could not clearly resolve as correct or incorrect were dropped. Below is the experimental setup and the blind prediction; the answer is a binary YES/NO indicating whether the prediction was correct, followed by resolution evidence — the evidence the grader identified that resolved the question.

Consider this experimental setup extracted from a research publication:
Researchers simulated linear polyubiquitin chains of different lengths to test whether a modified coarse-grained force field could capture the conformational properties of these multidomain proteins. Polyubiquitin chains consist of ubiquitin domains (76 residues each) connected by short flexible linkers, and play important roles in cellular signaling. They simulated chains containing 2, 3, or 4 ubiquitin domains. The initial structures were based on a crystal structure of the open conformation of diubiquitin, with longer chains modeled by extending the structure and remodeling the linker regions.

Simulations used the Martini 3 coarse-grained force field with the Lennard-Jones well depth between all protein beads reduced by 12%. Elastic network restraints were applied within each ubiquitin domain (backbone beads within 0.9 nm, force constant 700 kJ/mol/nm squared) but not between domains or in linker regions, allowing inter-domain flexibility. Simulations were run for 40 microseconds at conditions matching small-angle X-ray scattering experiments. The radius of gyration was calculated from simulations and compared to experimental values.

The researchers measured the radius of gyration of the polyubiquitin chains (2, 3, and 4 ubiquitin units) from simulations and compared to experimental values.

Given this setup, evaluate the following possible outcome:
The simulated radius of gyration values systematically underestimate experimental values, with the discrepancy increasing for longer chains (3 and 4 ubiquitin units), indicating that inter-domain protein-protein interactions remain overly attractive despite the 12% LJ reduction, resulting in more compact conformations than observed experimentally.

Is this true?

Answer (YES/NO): NO